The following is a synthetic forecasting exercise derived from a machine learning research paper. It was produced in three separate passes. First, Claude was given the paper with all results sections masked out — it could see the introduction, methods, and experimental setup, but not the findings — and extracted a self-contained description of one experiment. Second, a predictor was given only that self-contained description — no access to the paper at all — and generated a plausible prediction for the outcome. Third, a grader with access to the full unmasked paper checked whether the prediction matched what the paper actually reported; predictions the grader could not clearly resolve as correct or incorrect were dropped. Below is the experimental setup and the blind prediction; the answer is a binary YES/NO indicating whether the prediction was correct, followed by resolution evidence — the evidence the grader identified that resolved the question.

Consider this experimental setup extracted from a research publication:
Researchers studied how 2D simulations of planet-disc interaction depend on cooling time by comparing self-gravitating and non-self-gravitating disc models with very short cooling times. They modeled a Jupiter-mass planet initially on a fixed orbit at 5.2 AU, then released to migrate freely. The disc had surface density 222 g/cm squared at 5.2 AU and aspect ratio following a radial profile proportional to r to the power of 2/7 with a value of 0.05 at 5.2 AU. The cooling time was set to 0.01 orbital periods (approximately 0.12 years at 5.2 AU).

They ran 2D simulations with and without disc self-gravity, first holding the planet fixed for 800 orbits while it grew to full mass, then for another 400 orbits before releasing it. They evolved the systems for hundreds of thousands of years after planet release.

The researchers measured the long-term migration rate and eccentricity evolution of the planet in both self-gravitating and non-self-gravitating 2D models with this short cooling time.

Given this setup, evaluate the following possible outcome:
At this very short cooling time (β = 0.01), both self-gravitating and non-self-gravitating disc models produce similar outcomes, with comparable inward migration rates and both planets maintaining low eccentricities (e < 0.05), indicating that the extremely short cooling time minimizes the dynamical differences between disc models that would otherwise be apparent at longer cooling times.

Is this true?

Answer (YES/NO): YES